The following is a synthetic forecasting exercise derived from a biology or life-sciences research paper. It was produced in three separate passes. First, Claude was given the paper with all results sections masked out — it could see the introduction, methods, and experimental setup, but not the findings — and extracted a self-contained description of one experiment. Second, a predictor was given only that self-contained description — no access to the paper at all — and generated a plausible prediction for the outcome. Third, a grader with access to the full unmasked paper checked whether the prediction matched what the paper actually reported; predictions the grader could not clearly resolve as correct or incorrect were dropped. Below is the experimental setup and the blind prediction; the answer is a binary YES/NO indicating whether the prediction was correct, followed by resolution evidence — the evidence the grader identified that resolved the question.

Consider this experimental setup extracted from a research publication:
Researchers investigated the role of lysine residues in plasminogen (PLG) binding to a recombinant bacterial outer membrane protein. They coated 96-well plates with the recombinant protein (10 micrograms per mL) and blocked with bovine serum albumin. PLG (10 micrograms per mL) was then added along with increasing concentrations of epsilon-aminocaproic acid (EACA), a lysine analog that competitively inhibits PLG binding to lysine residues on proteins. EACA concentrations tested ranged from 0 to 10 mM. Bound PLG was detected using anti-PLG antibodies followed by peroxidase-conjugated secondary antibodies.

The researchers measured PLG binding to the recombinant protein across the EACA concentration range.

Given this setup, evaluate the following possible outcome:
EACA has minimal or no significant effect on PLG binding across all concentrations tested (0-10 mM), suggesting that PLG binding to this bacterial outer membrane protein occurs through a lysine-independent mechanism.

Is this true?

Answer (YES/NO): NO